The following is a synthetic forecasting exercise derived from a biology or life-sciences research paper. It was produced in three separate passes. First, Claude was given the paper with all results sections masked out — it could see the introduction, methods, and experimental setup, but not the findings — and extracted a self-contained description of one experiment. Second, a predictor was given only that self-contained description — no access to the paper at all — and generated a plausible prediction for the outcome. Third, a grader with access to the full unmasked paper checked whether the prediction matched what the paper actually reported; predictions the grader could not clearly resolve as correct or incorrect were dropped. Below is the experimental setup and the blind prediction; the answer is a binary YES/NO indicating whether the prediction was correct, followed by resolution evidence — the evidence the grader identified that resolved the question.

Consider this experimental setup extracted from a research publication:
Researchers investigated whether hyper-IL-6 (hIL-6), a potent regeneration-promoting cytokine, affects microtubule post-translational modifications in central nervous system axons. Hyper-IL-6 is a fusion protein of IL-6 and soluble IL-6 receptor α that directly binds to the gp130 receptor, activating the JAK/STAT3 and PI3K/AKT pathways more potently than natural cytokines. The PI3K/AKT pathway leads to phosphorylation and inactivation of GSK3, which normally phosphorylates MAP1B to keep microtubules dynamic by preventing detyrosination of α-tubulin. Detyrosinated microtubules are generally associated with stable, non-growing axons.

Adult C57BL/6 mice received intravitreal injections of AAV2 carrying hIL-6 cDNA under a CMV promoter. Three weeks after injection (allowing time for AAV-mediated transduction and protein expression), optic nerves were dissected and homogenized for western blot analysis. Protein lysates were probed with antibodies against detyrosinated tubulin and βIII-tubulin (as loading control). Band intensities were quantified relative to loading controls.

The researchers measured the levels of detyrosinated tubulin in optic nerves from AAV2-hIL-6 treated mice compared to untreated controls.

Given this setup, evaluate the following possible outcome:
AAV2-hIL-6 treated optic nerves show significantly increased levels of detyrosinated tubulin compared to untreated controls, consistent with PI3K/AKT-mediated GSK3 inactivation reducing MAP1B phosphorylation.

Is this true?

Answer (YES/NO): YES